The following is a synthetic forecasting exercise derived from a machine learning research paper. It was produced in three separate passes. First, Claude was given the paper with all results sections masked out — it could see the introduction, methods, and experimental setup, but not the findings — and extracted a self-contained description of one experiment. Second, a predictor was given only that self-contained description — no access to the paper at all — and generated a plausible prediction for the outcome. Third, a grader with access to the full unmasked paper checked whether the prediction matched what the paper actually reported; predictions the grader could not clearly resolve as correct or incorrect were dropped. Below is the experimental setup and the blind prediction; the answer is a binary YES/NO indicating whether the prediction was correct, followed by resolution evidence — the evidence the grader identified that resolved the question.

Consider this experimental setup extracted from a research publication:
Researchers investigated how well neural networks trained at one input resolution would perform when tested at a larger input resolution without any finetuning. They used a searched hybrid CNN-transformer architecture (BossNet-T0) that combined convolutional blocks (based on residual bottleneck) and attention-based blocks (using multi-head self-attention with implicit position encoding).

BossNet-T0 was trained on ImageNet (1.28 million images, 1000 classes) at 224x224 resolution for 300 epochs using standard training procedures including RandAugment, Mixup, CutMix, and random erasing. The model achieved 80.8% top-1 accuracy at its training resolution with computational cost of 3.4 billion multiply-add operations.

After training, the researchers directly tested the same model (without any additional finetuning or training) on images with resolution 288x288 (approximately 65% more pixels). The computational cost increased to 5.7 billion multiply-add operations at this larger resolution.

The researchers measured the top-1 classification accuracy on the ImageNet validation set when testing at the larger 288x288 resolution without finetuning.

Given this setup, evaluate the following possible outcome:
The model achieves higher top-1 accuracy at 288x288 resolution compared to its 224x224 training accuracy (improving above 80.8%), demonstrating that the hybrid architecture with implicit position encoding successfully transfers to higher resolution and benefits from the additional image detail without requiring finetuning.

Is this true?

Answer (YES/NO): YES